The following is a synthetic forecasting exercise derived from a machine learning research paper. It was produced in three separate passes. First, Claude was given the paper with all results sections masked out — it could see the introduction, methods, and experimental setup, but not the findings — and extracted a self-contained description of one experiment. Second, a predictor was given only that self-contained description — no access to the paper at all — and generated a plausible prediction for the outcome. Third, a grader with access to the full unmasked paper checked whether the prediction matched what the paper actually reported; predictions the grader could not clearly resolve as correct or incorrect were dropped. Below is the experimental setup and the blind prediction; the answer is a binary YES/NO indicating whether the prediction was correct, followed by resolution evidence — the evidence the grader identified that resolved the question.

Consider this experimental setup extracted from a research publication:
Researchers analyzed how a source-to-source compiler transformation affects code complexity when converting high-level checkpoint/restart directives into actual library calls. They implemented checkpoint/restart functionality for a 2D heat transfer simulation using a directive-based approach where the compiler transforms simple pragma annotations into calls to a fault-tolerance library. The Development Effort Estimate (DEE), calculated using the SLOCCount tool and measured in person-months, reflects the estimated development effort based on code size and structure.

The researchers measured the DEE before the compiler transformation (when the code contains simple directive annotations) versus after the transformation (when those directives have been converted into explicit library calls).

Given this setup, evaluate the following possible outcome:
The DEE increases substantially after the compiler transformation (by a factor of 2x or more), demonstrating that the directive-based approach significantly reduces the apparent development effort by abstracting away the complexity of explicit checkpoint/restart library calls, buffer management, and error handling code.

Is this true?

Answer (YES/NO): YES